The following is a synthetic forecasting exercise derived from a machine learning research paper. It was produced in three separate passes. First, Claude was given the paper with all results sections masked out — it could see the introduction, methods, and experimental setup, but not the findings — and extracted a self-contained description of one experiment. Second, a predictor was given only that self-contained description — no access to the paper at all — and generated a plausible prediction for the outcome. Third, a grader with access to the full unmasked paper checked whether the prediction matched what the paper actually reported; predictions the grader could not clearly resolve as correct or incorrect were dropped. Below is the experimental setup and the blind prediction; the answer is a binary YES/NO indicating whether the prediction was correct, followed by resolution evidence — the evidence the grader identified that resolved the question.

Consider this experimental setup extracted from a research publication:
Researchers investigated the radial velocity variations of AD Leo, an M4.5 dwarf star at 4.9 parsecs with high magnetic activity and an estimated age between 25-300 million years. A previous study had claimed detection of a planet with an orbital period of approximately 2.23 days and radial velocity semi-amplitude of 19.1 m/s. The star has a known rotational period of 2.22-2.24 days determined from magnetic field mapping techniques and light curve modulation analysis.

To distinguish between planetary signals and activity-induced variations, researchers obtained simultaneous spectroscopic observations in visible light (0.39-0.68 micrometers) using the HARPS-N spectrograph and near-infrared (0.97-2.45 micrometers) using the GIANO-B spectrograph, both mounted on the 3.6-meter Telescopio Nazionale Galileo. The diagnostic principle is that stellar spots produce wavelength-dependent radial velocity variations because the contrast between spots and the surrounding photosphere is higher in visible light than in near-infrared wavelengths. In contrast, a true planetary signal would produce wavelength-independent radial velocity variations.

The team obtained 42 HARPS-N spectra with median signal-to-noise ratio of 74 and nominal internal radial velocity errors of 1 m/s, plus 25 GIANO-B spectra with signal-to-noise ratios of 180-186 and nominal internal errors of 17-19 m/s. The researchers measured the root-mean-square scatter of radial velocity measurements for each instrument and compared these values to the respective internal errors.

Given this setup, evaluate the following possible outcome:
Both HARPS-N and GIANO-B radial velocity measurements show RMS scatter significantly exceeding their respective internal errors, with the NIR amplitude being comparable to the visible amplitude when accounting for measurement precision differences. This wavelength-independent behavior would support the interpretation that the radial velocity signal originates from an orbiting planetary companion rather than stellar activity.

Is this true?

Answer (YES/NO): NO